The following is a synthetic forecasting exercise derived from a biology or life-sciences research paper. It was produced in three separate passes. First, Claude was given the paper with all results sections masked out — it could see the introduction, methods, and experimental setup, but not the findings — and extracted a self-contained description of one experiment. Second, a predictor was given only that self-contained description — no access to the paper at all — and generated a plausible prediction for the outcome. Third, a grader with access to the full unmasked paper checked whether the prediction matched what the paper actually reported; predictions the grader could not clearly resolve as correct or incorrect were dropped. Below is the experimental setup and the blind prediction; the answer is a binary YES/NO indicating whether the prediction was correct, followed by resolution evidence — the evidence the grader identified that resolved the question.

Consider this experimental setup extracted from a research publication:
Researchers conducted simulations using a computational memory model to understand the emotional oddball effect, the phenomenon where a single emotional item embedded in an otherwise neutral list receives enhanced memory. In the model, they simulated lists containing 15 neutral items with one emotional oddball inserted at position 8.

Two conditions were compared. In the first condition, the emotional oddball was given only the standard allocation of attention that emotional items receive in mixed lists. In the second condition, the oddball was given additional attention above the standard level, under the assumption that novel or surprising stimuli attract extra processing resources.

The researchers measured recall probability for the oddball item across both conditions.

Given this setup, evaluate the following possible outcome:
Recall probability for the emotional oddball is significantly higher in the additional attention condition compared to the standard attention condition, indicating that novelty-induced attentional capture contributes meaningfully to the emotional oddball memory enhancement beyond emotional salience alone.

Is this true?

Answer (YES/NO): YES